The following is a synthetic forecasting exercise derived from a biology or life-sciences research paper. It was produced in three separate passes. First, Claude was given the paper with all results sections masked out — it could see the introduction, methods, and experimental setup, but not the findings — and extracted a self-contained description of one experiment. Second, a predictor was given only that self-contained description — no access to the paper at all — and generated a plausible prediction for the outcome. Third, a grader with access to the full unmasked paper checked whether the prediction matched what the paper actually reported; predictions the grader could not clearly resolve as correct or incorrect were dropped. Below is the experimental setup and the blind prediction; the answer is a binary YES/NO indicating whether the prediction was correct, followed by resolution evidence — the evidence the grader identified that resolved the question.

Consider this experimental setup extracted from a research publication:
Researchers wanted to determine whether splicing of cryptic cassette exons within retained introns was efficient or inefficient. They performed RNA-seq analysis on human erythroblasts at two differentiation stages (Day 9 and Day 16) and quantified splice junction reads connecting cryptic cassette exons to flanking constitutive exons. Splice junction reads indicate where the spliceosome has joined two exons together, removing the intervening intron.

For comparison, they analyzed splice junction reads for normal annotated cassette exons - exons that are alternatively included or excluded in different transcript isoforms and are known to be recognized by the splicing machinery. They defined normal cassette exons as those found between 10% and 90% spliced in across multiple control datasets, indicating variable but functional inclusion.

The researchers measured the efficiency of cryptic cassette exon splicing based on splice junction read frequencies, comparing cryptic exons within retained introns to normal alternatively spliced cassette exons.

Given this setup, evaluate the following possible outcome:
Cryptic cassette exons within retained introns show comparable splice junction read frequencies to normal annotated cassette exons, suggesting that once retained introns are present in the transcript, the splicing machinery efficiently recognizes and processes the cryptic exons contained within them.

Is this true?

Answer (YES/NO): NO